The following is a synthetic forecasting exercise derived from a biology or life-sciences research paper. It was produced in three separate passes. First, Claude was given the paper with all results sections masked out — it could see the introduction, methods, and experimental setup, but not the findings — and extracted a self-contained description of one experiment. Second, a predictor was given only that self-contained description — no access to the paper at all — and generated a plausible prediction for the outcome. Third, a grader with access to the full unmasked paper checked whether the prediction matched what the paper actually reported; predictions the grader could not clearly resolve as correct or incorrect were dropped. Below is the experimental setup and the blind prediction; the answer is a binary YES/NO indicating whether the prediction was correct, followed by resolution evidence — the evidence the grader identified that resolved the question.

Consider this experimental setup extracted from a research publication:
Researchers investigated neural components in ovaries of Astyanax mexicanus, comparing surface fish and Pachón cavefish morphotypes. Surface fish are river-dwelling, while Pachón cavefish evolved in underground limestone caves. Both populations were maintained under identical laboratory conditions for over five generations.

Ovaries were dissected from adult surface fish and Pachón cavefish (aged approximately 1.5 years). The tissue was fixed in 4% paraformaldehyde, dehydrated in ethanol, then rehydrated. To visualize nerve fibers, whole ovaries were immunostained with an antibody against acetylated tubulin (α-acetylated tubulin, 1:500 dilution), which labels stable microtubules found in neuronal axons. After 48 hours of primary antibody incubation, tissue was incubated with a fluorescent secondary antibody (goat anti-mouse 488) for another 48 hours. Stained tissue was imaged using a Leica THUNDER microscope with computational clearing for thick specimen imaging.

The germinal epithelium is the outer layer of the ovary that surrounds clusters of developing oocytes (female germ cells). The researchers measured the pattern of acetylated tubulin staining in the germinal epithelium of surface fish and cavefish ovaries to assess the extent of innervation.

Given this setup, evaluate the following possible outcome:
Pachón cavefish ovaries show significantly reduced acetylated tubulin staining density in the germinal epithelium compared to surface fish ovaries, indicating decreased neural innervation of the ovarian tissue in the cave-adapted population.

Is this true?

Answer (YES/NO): NO